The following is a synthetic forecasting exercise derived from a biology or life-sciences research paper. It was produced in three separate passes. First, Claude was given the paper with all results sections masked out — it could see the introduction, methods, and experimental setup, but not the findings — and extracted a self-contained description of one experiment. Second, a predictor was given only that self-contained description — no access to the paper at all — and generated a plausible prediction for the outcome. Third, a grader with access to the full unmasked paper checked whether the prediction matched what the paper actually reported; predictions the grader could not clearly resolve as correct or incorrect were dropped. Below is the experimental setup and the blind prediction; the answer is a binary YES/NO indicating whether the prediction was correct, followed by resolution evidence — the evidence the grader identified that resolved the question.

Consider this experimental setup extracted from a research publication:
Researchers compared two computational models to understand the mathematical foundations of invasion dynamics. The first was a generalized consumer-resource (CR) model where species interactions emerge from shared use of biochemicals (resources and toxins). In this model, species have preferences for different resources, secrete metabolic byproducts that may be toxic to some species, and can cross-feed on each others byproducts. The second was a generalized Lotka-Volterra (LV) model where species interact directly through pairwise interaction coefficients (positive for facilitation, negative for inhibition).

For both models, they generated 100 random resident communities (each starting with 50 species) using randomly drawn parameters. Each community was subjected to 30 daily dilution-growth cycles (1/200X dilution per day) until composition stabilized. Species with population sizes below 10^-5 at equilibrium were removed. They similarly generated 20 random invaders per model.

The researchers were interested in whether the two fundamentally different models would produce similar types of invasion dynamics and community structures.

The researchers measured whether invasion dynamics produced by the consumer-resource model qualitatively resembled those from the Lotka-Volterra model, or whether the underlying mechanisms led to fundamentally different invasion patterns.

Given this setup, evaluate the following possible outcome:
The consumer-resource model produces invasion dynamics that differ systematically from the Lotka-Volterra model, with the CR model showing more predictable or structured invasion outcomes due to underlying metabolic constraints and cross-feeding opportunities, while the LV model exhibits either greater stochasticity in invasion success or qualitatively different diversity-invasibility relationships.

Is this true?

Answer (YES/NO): NO